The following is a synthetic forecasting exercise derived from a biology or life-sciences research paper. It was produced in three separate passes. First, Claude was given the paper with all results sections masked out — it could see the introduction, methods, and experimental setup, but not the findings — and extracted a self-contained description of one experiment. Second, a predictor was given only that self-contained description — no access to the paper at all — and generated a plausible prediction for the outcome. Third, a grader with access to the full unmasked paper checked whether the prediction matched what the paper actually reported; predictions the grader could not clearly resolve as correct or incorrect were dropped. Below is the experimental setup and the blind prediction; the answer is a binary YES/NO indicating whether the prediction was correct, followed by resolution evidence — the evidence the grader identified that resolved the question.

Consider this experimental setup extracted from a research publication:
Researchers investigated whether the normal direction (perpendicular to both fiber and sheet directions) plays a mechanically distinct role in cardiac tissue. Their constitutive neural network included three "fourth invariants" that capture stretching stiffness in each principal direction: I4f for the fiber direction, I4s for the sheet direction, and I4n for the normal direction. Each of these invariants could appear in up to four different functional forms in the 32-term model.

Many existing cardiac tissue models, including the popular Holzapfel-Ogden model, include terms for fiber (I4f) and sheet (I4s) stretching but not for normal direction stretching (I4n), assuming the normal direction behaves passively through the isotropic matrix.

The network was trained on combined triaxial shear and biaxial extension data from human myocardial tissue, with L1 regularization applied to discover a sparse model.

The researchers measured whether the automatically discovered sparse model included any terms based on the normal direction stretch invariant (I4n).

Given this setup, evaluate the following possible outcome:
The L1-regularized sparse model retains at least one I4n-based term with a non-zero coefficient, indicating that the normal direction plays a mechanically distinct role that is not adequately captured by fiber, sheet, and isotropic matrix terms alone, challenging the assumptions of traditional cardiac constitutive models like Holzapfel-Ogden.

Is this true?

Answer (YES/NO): YES